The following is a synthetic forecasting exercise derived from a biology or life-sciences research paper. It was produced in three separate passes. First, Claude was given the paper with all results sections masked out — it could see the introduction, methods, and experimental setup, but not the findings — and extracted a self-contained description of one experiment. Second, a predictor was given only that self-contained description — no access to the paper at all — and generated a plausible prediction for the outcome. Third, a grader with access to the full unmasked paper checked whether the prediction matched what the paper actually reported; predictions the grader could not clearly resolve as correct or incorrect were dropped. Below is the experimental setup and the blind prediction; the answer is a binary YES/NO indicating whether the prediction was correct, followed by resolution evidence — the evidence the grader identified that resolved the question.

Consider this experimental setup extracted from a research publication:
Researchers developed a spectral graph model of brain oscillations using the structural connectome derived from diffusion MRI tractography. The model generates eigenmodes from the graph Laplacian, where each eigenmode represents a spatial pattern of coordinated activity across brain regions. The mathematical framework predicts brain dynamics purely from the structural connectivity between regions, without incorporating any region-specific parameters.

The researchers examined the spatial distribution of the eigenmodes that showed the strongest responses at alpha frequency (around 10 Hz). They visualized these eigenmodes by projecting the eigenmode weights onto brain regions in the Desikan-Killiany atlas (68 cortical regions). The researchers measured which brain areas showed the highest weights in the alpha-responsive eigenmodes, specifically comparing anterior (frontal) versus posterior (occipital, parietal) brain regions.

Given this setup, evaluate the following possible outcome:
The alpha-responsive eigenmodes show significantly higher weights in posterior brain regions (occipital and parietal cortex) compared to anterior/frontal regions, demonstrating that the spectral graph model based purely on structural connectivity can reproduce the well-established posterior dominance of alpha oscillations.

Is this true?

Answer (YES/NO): YES